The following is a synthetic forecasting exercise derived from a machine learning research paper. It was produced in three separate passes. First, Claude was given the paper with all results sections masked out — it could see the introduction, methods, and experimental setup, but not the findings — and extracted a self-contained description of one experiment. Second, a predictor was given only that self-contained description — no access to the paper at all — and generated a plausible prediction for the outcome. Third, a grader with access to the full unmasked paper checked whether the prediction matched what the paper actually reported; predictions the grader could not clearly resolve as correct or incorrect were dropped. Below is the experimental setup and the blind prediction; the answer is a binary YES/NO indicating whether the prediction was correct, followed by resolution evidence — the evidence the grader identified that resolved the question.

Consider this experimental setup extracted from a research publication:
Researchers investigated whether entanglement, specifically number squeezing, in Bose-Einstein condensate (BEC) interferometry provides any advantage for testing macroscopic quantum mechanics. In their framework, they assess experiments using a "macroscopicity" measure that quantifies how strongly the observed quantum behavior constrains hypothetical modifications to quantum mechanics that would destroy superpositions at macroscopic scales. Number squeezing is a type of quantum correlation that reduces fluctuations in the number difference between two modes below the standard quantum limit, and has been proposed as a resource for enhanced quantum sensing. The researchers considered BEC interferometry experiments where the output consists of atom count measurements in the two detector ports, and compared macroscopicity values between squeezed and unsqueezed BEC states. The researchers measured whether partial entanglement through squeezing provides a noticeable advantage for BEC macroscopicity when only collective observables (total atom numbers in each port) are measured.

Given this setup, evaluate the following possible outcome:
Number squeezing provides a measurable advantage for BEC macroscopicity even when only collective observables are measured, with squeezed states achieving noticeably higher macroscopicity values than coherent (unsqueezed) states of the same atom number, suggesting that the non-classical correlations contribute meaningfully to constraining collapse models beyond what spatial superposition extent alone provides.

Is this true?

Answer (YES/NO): NO